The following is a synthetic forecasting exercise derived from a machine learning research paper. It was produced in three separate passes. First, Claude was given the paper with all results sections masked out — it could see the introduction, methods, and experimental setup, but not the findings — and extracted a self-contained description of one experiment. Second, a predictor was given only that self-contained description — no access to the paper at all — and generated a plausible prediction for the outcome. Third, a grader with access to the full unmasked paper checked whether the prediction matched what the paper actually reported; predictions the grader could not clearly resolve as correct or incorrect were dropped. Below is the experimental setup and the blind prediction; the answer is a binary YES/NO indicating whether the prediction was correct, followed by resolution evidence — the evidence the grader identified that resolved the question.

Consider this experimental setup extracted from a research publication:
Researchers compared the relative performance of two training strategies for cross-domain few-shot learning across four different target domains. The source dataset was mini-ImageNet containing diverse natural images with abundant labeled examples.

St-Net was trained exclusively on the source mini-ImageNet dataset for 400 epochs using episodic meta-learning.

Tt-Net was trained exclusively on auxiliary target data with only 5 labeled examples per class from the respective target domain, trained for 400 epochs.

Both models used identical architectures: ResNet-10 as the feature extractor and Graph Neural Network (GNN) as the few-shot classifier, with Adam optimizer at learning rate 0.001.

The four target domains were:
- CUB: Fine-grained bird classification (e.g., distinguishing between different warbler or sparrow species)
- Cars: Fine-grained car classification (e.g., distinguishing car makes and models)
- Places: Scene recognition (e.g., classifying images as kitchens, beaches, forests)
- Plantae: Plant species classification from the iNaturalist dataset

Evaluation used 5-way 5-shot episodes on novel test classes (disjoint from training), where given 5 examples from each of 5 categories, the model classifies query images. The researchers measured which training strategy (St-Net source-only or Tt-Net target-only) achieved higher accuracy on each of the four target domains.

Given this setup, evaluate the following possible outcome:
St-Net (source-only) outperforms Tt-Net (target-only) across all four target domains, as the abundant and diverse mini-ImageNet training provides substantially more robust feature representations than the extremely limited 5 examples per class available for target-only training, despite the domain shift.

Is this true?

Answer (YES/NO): NO